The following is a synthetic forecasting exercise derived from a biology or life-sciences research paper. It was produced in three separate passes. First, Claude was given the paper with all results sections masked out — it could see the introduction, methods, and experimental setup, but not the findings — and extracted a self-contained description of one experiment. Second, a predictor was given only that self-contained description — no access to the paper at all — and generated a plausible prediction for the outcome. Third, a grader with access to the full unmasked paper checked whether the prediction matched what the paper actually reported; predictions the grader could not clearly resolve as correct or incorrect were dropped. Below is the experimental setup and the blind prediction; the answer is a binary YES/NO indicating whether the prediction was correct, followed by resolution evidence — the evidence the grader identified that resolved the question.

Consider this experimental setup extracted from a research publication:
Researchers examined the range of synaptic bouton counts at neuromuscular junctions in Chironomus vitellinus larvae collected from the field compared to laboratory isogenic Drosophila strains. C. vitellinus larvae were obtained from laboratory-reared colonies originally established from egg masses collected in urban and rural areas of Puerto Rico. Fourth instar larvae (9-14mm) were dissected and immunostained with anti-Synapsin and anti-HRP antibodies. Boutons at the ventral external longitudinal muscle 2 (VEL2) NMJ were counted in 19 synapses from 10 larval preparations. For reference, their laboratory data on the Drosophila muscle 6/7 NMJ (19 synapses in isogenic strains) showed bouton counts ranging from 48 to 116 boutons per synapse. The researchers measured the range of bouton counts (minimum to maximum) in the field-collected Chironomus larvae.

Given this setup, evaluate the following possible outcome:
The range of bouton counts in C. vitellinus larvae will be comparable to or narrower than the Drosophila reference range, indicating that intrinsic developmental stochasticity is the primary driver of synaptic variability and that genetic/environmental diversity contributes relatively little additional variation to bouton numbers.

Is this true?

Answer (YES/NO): NO